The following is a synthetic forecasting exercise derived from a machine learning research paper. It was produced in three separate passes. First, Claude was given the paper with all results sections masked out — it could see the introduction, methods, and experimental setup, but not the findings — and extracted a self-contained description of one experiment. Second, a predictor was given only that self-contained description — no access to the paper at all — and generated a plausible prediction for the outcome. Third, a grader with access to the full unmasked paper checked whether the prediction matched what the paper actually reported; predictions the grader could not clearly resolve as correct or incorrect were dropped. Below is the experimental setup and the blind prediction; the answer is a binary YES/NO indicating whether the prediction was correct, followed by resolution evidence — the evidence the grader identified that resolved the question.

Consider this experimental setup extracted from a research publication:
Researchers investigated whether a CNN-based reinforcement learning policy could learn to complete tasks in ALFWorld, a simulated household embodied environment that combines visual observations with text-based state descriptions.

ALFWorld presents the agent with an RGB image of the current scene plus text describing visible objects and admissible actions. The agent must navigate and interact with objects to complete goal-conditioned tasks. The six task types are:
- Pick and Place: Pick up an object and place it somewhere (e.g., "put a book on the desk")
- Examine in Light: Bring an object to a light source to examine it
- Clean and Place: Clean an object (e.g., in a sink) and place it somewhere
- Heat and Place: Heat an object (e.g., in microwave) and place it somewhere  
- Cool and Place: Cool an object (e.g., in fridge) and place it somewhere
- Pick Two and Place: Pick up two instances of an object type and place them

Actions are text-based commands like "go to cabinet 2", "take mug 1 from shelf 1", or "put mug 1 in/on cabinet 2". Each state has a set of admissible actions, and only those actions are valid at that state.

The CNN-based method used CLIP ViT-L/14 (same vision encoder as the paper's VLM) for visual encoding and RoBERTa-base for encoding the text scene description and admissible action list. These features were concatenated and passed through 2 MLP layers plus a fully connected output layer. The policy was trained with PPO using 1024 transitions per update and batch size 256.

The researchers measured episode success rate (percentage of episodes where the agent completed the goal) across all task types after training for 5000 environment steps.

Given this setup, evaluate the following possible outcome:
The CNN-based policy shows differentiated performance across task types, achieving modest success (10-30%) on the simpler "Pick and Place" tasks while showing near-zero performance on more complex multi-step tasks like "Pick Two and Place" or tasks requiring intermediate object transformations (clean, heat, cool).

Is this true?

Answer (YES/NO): NO